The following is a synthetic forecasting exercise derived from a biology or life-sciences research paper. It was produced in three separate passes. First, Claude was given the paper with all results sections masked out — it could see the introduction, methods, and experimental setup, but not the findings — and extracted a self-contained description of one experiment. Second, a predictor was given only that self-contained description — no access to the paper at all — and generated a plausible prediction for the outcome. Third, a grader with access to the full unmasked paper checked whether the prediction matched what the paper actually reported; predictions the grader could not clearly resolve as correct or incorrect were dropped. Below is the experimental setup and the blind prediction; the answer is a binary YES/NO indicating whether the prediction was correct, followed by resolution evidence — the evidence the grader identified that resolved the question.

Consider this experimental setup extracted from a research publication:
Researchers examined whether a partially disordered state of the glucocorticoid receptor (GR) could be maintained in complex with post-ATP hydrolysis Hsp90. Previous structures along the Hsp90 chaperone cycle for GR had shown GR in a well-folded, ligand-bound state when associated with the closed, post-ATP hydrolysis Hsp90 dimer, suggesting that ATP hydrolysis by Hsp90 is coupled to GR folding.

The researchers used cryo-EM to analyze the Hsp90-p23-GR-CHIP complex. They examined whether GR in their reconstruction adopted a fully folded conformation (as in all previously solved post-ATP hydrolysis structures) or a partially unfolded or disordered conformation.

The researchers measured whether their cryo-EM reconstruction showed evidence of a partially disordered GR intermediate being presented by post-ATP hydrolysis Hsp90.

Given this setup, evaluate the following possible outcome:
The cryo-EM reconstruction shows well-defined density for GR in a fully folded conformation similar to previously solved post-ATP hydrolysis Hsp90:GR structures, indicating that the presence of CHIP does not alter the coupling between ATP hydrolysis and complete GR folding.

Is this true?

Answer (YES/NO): NO